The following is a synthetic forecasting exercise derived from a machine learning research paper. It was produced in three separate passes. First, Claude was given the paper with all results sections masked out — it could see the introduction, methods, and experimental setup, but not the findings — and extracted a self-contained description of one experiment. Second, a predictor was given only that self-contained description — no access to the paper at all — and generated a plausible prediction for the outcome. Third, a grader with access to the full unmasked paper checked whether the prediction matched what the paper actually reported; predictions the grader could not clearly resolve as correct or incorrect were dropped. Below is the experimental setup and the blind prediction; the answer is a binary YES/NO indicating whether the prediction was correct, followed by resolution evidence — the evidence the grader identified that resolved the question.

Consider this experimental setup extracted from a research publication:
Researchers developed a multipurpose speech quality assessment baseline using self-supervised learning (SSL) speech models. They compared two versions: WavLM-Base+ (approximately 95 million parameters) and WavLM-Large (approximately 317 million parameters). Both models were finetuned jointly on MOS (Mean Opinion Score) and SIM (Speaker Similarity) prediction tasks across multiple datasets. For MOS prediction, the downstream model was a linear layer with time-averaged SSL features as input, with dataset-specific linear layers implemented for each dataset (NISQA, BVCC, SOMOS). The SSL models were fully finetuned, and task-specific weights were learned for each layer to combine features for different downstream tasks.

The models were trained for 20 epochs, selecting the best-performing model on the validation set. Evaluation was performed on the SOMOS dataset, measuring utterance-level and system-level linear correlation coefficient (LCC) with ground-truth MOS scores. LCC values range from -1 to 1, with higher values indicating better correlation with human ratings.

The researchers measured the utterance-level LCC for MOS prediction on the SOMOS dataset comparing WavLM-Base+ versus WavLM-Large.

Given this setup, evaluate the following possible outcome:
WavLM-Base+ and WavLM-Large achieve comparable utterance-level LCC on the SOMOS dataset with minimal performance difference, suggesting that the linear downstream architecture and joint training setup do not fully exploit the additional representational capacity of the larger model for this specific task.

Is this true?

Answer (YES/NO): NO